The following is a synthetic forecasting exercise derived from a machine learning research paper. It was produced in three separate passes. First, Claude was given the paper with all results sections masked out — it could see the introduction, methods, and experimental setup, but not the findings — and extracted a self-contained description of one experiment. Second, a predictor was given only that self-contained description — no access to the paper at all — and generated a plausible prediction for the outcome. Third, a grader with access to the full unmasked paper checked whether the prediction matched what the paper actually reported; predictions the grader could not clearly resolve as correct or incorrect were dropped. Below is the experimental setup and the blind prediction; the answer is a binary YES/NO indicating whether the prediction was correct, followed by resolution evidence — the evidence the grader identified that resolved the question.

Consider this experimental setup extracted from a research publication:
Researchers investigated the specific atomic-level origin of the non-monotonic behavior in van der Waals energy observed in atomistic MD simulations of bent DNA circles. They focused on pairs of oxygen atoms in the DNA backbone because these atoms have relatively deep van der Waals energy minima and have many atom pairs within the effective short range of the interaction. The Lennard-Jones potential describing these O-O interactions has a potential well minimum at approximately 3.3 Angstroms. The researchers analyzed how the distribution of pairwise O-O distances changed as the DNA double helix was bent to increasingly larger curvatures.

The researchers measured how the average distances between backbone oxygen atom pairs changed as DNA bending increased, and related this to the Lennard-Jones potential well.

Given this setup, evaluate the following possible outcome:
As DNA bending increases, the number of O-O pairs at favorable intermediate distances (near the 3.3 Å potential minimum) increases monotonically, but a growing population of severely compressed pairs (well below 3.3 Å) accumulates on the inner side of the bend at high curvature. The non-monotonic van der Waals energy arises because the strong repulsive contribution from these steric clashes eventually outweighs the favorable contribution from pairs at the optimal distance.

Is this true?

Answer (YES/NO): NO